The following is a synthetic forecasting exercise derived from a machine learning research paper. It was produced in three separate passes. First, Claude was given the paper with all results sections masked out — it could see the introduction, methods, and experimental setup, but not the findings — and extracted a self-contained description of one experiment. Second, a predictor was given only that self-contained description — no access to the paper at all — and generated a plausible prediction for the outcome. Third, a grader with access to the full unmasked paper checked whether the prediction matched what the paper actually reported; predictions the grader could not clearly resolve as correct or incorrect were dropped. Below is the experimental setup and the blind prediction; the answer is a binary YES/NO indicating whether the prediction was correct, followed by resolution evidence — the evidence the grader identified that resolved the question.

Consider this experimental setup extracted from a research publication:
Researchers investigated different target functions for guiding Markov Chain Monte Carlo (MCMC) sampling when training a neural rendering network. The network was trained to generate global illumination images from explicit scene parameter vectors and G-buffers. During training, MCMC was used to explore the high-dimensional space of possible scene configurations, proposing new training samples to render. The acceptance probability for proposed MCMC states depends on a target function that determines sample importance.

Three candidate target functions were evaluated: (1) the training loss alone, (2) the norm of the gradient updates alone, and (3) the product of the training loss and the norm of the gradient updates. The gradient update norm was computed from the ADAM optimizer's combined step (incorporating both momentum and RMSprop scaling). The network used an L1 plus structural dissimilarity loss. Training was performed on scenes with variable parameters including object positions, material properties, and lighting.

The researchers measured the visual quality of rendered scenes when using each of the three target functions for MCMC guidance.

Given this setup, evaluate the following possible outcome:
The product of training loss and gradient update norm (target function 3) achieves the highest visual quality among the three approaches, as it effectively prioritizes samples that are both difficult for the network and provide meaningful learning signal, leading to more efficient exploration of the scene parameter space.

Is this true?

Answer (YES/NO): YES